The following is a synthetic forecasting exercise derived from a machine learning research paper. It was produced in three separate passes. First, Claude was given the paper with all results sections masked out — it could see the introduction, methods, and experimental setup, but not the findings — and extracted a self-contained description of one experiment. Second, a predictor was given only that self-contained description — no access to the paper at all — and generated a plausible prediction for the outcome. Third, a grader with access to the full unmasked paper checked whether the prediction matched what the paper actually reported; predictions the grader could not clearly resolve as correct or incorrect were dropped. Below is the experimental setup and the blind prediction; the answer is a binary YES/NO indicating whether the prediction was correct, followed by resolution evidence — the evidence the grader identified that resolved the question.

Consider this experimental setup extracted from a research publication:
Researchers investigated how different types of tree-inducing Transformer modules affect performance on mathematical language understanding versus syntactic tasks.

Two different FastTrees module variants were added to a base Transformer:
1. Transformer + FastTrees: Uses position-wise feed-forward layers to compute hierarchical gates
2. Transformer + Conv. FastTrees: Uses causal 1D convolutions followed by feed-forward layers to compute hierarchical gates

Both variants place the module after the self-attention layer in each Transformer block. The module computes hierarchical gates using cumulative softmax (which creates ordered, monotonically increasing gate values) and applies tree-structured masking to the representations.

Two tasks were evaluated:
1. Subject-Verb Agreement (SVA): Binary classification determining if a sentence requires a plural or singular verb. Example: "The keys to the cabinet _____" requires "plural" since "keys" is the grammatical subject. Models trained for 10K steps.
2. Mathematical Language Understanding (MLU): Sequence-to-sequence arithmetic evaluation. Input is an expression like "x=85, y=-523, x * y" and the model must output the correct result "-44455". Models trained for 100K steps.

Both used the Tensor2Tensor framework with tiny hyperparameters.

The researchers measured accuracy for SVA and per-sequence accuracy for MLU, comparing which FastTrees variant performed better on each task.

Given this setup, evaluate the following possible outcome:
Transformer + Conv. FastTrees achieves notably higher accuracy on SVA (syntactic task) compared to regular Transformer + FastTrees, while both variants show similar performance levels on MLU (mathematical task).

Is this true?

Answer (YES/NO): NO